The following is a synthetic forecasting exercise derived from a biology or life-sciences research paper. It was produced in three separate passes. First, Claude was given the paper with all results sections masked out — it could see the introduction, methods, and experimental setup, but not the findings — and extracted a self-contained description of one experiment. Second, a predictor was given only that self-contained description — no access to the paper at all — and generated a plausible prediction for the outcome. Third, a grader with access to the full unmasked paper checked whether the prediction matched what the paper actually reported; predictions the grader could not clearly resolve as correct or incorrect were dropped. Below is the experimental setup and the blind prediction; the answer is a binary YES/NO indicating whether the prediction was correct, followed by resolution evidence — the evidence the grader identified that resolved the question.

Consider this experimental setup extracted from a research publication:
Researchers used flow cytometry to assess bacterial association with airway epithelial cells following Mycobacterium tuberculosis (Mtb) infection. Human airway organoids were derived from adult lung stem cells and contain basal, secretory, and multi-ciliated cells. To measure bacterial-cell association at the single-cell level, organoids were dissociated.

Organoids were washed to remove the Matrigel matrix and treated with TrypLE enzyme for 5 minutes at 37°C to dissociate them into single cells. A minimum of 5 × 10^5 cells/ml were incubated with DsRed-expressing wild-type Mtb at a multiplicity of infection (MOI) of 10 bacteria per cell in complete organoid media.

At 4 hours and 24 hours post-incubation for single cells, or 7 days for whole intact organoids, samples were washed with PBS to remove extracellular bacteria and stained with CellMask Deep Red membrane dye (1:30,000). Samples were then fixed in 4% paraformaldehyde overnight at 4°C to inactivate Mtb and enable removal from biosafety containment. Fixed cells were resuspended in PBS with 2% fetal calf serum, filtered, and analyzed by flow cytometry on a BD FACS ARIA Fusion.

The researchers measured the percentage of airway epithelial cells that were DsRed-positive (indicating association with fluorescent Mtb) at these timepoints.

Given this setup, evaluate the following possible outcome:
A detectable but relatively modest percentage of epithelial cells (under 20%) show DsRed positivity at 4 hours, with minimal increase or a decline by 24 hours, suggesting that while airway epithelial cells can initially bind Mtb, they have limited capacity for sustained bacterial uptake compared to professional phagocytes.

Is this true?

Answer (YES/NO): NO